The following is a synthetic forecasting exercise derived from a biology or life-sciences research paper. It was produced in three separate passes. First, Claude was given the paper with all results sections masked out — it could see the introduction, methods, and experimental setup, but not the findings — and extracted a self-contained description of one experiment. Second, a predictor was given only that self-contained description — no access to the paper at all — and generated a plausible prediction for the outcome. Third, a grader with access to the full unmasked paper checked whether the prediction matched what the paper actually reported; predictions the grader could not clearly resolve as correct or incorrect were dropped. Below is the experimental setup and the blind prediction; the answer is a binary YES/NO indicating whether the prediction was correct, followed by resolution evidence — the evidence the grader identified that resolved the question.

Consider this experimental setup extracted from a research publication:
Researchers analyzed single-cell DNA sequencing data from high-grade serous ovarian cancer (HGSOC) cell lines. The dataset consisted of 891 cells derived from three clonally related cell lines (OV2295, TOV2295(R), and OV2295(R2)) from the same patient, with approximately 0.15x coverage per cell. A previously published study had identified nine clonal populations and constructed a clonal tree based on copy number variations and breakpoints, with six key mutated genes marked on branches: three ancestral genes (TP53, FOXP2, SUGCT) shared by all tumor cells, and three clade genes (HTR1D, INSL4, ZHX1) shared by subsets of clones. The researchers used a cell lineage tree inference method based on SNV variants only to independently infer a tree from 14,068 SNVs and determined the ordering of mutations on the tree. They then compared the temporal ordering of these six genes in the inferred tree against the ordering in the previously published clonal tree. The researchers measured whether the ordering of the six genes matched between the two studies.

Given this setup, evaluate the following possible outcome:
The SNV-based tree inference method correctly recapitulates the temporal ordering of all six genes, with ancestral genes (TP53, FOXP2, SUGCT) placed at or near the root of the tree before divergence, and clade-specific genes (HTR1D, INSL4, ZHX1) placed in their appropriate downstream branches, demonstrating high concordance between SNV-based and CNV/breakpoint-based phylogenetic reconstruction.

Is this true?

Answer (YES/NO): YES